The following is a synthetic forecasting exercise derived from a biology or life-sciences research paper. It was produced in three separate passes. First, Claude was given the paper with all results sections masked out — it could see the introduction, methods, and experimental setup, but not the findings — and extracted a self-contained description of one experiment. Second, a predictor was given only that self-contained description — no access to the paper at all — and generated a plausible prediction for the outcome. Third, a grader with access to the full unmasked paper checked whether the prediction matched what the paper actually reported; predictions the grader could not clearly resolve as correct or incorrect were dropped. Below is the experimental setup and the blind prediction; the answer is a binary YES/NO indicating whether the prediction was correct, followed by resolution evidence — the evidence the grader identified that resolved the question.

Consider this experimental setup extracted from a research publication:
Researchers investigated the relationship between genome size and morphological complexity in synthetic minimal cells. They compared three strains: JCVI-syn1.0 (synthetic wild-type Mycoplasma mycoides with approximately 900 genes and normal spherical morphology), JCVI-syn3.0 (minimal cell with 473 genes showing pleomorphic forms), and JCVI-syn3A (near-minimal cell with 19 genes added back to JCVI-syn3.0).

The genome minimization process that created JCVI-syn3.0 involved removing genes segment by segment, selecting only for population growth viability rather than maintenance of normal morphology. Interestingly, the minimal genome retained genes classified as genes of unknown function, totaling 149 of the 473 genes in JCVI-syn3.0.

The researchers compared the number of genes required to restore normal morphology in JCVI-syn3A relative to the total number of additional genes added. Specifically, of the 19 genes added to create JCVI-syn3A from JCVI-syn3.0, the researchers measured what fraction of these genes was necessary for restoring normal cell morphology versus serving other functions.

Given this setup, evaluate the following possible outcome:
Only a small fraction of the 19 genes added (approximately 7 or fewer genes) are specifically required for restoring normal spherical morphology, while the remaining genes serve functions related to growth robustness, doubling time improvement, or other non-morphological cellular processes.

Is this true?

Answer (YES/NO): YES